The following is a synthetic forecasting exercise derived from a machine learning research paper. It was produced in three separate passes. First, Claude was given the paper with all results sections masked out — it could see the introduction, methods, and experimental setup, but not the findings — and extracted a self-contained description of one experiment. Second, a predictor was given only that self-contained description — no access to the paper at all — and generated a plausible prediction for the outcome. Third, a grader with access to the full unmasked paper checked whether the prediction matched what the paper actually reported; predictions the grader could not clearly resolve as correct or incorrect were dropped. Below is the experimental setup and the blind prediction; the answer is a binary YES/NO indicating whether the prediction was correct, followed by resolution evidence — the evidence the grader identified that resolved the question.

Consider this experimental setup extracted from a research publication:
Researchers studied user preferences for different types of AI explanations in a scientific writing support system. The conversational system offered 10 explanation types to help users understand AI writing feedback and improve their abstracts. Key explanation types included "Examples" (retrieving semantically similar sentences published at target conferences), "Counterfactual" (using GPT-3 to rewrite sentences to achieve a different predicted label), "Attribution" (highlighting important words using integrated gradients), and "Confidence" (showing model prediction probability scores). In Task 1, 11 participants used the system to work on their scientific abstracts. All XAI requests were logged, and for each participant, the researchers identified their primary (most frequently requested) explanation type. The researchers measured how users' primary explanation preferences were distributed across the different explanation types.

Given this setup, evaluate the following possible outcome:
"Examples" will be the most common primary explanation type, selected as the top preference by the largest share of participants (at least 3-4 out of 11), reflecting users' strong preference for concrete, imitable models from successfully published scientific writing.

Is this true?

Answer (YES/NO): YES